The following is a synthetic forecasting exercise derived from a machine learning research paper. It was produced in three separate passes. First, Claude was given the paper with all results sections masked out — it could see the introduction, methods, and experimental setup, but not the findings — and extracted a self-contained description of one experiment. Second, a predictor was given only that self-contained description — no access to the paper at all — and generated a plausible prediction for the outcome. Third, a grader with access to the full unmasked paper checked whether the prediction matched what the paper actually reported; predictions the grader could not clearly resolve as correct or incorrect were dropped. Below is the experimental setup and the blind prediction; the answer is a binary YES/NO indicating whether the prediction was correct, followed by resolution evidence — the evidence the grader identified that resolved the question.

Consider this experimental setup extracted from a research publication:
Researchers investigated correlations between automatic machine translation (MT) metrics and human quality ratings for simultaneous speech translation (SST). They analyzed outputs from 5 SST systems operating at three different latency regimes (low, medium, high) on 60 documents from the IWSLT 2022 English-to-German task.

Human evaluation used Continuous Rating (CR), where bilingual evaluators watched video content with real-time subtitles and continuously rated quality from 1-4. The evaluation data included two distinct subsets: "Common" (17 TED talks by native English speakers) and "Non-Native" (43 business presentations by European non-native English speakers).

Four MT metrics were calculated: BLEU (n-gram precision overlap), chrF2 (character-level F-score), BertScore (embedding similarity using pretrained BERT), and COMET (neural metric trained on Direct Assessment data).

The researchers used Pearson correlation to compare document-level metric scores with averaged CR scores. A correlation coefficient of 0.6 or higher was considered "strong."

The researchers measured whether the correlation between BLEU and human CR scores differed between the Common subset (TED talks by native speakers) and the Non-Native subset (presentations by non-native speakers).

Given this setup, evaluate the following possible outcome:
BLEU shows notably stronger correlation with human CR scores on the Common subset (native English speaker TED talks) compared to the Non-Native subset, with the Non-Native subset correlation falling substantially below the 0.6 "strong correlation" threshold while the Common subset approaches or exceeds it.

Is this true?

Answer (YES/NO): NO